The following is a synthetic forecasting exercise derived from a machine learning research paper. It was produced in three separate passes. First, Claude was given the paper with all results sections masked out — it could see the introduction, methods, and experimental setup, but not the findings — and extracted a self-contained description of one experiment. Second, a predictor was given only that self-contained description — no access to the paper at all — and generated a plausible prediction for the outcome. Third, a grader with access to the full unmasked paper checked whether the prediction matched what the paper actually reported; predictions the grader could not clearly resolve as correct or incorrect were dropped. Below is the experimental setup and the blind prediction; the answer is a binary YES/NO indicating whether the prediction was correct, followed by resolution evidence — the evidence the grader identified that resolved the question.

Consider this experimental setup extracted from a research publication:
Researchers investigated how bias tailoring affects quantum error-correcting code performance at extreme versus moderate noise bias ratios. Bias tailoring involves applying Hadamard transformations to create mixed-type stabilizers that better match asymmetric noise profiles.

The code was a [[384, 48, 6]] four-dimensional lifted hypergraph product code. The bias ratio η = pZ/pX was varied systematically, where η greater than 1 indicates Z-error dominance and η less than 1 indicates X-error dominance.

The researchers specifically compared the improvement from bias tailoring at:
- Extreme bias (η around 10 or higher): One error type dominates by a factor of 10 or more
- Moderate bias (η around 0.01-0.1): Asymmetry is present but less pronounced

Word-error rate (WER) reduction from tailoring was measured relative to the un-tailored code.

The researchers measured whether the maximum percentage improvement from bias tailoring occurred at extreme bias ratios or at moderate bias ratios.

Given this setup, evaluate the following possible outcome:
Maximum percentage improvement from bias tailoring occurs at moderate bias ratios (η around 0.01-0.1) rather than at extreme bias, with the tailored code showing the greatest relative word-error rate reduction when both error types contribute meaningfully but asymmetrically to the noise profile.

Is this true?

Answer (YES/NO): YES